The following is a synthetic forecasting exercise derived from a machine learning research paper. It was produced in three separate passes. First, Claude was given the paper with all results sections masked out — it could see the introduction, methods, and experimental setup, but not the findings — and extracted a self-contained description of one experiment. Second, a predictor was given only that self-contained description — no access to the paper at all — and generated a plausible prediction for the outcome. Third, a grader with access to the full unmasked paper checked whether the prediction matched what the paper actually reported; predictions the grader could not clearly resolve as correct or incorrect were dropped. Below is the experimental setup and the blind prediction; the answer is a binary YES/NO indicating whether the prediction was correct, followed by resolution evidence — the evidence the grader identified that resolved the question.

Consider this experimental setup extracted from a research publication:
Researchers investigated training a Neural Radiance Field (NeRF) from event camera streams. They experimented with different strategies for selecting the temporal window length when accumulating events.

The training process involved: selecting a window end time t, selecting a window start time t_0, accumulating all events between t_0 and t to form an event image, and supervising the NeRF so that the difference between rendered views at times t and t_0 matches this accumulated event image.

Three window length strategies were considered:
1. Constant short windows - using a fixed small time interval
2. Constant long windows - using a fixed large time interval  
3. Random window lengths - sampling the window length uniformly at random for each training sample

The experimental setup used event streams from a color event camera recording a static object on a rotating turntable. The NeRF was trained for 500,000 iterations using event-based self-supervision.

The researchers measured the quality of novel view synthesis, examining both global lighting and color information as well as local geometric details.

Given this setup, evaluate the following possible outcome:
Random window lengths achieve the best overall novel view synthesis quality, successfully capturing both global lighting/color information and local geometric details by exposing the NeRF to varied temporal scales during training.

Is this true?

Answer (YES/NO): YES